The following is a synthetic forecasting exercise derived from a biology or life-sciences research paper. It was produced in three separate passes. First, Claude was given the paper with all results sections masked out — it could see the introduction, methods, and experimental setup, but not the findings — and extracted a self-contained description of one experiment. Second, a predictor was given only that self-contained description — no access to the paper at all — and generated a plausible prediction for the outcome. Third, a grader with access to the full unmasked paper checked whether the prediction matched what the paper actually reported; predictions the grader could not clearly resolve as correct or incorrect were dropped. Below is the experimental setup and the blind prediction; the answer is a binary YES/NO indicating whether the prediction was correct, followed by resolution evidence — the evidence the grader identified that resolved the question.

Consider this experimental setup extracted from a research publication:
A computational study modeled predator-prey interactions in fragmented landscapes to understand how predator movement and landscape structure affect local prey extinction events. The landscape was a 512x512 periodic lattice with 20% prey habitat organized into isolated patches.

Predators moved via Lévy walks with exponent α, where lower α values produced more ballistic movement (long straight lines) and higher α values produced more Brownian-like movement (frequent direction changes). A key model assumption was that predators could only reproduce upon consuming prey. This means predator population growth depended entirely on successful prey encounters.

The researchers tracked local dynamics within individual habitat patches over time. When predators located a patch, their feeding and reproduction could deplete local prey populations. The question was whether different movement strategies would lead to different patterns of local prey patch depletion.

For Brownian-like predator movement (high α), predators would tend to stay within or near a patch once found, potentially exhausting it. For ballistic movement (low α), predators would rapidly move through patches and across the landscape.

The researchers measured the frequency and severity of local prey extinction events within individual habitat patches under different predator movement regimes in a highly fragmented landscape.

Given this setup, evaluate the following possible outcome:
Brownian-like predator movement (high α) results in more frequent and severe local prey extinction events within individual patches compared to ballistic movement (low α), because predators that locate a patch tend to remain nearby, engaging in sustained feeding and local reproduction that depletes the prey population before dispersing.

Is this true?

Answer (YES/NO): YES